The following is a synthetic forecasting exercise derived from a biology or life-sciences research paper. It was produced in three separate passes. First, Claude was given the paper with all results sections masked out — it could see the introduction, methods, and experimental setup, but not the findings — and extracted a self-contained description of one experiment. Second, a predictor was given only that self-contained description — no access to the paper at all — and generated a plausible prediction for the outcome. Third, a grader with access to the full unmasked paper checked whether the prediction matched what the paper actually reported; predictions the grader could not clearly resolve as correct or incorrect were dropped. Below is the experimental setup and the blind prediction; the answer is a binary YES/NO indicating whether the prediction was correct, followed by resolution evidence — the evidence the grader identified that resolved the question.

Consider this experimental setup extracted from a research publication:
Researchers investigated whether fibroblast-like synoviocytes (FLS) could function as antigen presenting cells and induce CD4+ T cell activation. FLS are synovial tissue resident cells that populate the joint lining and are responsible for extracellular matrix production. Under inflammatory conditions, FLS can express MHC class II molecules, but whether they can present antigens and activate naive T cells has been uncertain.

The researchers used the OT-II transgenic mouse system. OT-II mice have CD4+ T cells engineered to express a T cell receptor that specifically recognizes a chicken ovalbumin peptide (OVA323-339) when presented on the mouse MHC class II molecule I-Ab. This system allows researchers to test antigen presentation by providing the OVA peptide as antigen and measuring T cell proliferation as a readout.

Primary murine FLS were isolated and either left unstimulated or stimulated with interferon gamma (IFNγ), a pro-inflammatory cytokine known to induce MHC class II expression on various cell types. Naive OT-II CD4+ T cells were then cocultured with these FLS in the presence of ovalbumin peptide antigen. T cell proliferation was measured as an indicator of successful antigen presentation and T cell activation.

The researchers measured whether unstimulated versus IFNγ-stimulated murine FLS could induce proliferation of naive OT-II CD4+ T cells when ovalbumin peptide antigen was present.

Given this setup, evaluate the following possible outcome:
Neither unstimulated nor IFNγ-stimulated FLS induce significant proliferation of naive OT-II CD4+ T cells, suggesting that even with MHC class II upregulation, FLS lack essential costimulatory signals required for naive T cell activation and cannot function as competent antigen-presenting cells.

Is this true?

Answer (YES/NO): NO